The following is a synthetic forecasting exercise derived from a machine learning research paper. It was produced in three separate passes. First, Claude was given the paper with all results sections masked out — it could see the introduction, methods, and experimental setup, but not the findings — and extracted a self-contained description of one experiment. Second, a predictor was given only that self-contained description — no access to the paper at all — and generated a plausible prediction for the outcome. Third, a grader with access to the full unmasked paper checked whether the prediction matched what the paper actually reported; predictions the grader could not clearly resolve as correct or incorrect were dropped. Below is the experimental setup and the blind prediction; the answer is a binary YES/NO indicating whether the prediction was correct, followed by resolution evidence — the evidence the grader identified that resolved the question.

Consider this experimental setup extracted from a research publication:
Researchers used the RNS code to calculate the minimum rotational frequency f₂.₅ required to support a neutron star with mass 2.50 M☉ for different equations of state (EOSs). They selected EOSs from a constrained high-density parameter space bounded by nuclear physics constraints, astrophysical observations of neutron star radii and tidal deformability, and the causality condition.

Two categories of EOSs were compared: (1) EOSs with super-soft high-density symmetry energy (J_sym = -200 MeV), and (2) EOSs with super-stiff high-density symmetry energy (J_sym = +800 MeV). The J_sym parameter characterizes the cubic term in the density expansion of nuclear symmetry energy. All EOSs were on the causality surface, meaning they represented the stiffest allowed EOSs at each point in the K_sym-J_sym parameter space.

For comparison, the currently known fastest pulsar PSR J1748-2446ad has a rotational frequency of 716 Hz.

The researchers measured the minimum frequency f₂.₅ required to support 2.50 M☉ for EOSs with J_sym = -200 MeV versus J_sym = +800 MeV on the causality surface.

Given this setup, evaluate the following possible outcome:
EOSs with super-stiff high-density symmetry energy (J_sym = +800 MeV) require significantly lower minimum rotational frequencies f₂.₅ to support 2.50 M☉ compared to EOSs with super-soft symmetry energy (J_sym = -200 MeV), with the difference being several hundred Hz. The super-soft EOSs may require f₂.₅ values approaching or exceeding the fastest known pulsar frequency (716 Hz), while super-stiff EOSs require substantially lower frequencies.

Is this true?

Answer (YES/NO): NO